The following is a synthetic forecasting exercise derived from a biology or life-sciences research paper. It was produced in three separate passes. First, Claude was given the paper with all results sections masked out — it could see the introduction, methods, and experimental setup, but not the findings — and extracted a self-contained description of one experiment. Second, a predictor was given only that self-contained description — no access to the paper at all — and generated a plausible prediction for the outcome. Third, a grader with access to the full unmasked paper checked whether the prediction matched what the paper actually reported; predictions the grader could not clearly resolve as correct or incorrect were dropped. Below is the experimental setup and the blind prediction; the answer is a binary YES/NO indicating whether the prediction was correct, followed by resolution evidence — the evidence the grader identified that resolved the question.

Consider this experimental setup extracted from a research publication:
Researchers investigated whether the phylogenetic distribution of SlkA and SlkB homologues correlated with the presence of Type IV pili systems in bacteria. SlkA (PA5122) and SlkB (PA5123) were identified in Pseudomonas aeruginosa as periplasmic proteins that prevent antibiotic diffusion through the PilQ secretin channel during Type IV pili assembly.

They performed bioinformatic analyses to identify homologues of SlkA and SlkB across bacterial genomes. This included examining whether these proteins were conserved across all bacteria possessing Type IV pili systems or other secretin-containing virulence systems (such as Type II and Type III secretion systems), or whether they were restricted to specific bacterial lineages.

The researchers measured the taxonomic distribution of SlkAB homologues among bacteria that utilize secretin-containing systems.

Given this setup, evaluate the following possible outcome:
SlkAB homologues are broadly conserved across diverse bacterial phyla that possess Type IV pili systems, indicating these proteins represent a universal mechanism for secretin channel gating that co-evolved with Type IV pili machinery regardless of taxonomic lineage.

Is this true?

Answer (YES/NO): NO